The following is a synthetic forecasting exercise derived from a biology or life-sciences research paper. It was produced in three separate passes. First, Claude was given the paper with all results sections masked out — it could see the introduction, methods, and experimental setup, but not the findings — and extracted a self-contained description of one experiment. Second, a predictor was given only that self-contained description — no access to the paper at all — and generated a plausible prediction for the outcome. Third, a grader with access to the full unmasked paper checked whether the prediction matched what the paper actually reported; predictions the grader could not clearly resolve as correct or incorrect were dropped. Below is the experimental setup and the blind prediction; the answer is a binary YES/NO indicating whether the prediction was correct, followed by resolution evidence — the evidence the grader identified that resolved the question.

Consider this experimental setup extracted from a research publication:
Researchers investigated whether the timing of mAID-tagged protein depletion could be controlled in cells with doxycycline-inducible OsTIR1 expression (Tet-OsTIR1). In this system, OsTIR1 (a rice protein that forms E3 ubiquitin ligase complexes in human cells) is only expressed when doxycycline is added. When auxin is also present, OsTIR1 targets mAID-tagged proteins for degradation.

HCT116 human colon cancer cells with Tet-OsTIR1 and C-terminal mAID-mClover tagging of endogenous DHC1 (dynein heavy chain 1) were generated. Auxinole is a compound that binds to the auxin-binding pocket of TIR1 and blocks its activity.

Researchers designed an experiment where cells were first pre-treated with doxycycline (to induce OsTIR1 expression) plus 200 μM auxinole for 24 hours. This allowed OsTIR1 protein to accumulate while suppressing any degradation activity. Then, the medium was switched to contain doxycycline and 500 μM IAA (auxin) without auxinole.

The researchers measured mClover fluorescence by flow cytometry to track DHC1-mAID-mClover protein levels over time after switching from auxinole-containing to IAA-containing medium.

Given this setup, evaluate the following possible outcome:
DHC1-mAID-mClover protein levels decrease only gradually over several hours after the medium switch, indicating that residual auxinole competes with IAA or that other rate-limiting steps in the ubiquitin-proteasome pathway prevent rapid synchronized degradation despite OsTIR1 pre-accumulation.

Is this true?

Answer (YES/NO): NO